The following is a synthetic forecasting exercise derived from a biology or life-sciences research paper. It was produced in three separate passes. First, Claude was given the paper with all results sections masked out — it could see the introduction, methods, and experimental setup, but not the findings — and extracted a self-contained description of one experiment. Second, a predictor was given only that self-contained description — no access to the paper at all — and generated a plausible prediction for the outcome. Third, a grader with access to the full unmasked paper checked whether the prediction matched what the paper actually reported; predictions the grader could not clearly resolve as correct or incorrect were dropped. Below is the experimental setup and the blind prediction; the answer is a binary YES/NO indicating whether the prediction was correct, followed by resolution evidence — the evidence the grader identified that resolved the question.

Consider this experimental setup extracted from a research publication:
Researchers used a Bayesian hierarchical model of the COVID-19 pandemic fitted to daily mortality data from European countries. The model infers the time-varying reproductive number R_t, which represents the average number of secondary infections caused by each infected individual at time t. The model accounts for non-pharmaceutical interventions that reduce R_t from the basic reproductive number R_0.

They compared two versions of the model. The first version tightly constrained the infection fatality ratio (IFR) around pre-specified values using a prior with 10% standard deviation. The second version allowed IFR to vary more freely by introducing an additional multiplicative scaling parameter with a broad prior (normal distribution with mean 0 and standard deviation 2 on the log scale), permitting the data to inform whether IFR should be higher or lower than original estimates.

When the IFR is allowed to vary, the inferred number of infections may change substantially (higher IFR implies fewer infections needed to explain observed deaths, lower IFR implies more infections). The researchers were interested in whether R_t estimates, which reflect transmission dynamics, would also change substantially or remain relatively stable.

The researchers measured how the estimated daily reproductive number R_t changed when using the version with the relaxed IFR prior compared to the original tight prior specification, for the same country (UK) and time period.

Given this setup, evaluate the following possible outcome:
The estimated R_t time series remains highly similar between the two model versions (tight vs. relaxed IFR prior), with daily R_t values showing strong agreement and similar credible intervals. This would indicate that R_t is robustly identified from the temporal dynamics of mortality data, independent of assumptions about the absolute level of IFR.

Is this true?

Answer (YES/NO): YES